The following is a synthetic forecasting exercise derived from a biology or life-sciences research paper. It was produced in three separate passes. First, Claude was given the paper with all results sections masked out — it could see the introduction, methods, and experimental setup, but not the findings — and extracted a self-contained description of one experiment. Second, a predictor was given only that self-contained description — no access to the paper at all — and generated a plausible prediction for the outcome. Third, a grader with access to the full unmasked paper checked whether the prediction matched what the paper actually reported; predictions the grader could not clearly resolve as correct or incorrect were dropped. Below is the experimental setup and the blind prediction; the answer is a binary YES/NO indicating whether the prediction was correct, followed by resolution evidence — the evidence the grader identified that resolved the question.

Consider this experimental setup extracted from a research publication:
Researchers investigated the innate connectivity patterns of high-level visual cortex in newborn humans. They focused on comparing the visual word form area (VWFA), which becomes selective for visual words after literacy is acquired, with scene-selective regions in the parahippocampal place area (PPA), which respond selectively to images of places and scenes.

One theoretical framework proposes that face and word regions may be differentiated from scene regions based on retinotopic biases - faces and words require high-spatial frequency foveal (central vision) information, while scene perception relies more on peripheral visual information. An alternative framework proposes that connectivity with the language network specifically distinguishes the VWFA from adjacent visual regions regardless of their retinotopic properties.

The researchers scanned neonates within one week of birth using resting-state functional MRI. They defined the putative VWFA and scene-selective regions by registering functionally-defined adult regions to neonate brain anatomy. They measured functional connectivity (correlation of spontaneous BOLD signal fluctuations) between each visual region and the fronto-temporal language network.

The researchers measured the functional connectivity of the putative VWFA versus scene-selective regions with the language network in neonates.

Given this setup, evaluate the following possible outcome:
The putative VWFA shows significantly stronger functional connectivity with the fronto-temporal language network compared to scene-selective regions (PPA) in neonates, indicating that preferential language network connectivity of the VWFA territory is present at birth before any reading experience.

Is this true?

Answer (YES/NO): YES